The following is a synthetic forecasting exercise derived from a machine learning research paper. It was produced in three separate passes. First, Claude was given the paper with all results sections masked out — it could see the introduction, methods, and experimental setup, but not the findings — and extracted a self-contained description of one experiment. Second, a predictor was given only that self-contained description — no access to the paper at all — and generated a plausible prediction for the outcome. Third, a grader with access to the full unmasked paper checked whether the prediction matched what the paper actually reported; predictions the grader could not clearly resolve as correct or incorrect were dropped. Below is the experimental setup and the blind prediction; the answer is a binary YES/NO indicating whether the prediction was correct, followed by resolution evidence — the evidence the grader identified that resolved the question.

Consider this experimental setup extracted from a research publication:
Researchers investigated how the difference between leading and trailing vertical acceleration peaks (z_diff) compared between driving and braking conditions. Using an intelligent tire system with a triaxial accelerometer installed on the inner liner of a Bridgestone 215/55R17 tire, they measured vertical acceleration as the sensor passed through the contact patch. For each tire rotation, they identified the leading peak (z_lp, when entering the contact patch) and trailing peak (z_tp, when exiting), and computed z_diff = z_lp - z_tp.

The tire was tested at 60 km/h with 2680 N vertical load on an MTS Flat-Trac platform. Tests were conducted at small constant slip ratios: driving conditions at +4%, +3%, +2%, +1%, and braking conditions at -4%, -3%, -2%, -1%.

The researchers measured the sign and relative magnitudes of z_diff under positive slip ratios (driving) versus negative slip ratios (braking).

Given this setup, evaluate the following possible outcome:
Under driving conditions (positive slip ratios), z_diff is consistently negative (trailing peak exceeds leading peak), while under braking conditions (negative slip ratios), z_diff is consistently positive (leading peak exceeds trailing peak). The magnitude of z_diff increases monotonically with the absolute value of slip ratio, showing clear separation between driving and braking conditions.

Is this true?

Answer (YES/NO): NO